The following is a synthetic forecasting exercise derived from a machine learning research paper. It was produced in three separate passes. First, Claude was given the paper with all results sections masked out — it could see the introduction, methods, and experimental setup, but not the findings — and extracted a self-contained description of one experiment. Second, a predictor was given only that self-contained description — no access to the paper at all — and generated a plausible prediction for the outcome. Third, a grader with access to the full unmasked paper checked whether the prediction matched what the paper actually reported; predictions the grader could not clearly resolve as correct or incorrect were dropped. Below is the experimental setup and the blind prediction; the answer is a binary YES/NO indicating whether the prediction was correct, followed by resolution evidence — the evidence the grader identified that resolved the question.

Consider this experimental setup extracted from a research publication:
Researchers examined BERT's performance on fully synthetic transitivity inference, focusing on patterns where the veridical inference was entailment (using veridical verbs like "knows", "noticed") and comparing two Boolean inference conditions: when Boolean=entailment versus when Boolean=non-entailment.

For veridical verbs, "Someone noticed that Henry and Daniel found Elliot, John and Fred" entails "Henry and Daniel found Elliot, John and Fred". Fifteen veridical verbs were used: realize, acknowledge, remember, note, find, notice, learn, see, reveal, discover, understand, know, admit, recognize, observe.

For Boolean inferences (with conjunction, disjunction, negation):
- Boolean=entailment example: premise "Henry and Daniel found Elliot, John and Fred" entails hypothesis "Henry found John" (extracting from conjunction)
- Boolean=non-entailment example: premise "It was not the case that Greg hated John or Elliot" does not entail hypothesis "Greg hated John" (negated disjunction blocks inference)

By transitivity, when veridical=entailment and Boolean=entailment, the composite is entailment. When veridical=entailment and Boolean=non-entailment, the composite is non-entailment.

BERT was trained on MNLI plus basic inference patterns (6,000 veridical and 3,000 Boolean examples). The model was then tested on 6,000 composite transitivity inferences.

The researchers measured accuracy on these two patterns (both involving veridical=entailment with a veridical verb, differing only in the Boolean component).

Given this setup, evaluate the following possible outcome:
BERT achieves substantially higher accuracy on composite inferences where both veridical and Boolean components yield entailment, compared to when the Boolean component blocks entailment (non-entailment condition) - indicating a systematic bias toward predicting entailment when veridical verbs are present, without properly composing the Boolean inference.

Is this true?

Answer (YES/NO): YES